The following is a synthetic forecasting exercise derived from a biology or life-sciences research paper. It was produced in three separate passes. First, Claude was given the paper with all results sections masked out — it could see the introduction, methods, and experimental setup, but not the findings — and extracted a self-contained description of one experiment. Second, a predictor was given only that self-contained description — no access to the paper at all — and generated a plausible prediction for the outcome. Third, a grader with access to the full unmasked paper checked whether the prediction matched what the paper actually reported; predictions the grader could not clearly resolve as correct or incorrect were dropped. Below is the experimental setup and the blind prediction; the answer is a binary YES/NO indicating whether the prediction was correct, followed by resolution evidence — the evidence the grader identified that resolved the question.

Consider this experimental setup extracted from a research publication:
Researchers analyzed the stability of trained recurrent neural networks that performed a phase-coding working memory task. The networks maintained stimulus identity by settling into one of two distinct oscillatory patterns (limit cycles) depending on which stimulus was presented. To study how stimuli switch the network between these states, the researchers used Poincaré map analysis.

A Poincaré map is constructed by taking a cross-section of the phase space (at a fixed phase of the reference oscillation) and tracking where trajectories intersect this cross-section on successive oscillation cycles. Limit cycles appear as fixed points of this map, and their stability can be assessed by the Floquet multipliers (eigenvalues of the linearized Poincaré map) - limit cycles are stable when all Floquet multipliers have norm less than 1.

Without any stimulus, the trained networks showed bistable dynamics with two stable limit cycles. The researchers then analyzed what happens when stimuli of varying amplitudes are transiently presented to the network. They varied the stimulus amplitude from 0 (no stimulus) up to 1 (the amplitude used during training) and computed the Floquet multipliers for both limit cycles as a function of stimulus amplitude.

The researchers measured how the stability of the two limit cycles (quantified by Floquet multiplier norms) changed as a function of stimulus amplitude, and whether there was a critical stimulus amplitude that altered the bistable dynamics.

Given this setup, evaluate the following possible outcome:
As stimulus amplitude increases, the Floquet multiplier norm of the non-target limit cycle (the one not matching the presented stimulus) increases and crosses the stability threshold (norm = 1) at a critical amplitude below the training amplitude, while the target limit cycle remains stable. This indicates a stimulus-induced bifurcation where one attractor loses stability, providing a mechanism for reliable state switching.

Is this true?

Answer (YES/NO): YES